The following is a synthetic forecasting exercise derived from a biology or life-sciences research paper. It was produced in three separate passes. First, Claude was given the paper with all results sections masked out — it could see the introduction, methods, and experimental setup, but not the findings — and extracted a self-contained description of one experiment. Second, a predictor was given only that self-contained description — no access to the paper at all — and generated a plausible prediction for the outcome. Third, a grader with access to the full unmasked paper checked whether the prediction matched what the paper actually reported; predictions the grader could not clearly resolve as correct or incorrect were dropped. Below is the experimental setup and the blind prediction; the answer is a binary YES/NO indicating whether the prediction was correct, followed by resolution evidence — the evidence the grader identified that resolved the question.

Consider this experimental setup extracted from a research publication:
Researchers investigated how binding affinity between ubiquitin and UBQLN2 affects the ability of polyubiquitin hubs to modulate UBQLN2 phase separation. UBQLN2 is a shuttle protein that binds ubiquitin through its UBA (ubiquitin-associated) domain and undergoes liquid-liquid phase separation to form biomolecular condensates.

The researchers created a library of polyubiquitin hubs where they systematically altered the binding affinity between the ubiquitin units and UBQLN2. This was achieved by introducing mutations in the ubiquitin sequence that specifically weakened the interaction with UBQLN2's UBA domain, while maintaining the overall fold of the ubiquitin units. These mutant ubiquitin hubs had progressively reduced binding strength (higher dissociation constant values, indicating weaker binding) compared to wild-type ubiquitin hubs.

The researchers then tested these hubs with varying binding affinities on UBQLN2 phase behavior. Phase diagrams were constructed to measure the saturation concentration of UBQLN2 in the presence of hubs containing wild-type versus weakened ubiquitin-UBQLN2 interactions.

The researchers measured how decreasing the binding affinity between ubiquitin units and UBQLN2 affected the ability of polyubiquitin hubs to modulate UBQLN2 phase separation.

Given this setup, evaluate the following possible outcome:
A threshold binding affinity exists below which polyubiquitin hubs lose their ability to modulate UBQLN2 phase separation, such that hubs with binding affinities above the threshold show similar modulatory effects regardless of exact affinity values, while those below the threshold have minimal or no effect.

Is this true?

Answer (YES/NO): NO